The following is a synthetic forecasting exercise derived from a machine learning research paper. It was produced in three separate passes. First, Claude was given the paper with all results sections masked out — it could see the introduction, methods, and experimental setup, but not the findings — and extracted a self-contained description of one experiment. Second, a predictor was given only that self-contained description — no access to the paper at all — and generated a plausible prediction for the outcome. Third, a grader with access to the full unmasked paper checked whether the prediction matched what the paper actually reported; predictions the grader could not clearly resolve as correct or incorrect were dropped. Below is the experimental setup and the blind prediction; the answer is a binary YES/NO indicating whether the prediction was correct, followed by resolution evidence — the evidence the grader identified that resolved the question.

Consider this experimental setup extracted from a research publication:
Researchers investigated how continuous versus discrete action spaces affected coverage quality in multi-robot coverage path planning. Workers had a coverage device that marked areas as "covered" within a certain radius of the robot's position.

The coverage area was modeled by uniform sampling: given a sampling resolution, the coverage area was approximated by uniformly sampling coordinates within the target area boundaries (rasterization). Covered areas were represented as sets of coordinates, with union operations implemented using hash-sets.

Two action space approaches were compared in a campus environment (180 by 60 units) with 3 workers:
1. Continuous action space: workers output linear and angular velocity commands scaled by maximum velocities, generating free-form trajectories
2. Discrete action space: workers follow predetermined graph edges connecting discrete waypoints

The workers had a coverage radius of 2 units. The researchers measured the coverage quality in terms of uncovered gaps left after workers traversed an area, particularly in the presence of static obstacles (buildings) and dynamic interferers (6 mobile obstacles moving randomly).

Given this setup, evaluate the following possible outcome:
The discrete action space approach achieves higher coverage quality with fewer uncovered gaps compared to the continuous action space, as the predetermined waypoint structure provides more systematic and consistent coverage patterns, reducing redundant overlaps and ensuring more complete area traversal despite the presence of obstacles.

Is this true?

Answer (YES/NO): YES